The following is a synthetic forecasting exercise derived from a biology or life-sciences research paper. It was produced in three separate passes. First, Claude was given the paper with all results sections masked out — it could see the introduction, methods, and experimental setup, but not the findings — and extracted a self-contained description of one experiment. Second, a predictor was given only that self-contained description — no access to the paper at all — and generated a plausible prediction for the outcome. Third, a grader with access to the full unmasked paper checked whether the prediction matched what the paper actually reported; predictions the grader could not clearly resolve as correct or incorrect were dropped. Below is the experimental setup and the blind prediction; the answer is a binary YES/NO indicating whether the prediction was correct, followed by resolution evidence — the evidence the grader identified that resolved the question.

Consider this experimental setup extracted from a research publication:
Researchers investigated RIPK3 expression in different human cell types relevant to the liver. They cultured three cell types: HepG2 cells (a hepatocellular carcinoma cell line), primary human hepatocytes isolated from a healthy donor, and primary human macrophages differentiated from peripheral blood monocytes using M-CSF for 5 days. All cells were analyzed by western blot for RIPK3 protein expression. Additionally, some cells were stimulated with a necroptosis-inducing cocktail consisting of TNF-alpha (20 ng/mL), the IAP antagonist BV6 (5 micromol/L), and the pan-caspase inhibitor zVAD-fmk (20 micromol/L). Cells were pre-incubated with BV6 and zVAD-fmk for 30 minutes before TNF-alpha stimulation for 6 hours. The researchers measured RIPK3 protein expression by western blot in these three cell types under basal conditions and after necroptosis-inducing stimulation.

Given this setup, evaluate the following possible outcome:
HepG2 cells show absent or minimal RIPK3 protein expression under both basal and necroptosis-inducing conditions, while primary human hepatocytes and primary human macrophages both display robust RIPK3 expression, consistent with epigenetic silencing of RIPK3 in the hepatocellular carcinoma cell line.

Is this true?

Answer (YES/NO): NO